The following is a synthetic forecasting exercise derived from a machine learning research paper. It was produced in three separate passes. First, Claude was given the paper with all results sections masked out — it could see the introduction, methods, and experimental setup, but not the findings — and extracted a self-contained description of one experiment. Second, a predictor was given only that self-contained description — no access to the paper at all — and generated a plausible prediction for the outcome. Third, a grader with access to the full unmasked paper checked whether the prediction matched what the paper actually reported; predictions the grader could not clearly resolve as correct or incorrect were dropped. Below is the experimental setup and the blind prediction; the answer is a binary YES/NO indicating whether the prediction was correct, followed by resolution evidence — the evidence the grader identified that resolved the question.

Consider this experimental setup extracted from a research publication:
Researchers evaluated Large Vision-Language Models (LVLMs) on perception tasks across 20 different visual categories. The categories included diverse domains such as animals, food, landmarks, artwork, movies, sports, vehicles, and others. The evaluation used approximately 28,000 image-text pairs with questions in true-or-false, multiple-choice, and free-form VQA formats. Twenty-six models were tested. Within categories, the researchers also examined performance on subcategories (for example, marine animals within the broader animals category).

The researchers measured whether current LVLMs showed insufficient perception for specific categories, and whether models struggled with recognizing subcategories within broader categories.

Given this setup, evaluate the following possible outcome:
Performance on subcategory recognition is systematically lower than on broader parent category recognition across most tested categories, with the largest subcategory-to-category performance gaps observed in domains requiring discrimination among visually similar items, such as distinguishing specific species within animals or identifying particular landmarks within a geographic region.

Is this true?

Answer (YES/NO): NO